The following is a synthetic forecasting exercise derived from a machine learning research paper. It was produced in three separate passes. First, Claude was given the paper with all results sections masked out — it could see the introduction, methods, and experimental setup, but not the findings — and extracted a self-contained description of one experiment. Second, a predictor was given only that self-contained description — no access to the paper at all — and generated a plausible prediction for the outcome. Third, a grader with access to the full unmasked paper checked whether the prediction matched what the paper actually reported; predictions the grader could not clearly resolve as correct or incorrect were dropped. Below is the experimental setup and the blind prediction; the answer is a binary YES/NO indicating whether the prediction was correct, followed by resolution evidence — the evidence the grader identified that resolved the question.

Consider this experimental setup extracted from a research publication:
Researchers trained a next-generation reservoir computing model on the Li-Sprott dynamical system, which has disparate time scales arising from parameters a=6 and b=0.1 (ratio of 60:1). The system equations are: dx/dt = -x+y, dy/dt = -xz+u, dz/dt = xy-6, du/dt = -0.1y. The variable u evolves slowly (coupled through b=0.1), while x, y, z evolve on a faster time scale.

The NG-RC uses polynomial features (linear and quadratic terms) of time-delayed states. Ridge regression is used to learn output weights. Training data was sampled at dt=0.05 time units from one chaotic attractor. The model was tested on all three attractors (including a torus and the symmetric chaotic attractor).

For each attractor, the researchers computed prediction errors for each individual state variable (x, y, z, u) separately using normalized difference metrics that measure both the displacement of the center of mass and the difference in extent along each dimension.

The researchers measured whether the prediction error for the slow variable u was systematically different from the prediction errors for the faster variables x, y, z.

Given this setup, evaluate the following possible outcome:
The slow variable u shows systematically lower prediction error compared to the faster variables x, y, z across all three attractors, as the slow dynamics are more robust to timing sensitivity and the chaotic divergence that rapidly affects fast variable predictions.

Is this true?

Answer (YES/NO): NO